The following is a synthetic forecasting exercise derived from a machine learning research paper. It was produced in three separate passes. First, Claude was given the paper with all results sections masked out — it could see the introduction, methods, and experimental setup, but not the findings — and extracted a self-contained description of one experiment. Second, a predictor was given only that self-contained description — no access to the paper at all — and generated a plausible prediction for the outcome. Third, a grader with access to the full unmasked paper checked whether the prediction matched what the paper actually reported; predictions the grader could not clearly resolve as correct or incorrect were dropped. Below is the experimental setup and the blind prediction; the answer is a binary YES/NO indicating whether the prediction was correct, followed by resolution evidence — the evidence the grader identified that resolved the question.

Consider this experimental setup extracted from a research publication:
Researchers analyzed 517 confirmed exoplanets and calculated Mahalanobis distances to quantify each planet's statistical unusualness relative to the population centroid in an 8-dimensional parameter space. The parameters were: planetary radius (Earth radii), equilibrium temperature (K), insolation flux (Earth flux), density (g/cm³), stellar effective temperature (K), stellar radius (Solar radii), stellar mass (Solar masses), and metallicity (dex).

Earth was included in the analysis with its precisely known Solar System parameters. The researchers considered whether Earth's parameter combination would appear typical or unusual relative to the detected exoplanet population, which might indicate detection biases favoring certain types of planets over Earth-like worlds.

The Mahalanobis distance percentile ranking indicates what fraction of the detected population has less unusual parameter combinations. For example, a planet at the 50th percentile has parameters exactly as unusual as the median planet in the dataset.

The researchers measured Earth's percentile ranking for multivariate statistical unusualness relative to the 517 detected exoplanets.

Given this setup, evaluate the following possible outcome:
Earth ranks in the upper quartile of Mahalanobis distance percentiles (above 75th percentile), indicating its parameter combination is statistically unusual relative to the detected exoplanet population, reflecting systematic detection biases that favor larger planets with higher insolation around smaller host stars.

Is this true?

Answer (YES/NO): NO